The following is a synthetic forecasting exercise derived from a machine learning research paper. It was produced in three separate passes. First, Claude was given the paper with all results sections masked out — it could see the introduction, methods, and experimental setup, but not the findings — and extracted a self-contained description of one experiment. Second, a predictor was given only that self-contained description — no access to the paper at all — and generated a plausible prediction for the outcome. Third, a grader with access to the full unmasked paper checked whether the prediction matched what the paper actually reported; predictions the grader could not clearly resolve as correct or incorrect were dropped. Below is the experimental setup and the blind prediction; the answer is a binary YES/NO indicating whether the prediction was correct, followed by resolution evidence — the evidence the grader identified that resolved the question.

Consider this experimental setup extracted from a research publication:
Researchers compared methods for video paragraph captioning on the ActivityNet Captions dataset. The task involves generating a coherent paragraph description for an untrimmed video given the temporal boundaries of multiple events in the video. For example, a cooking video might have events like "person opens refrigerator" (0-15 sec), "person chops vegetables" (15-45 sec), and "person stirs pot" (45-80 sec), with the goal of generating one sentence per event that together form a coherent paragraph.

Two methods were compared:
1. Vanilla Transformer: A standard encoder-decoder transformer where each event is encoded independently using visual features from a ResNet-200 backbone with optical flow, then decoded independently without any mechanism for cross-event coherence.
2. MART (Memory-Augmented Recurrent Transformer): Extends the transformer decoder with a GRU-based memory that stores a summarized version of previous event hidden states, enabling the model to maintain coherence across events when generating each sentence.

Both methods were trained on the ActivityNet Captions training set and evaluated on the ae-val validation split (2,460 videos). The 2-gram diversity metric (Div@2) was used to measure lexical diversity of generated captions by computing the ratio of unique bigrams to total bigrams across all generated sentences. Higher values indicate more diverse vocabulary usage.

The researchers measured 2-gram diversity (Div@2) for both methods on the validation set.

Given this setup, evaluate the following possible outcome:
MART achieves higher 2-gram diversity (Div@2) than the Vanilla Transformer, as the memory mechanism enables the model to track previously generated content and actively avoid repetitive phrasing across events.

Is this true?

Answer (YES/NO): NO